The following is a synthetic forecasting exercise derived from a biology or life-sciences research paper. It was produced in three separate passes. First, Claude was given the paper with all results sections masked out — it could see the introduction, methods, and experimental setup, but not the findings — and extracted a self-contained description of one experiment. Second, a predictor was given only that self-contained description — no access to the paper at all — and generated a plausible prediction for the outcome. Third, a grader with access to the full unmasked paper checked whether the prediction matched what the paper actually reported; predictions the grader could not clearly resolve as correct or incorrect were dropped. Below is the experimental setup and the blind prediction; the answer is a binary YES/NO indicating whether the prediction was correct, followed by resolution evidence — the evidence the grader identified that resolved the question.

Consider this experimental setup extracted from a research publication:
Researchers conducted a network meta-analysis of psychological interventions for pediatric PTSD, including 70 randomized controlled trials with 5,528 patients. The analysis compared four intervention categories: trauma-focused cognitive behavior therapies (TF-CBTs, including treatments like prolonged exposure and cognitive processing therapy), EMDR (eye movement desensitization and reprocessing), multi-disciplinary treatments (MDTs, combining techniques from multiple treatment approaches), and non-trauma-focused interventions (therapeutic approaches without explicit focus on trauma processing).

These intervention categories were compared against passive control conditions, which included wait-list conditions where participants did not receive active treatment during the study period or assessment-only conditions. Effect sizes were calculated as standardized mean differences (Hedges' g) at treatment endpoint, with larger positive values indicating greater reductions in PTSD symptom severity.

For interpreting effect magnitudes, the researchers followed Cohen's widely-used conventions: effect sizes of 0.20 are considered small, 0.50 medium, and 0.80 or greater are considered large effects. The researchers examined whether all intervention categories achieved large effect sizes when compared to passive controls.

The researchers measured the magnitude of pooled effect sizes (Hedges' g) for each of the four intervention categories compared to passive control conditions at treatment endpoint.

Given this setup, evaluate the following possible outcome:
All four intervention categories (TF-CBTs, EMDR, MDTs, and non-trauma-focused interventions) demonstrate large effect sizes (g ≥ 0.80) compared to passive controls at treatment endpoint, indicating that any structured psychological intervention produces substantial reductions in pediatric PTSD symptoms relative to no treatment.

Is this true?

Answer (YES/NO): YES